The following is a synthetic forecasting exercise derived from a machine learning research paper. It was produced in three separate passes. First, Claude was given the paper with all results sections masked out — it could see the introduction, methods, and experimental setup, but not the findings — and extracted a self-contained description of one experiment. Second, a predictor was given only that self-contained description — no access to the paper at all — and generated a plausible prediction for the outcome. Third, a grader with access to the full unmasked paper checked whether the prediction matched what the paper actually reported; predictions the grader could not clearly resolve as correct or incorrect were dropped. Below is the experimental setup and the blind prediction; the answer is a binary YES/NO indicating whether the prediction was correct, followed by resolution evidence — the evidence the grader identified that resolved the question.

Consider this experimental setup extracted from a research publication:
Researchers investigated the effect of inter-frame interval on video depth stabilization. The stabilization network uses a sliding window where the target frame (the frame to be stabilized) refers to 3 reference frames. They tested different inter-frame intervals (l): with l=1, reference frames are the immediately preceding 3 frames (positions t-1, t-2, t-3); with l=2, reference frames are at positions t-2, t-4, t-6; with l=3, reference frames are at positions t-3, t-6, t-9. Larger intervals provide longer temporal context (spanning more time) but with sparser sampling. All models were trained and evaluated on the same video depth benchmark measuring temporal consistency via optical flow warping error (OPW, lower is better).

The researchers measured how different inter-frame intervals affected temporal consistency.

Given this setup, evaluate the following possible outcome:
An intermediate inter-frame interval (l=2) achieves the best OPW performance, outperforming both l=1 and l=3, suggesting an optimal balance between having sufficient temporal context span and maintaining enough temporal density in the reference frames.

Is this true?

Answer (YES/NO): NO